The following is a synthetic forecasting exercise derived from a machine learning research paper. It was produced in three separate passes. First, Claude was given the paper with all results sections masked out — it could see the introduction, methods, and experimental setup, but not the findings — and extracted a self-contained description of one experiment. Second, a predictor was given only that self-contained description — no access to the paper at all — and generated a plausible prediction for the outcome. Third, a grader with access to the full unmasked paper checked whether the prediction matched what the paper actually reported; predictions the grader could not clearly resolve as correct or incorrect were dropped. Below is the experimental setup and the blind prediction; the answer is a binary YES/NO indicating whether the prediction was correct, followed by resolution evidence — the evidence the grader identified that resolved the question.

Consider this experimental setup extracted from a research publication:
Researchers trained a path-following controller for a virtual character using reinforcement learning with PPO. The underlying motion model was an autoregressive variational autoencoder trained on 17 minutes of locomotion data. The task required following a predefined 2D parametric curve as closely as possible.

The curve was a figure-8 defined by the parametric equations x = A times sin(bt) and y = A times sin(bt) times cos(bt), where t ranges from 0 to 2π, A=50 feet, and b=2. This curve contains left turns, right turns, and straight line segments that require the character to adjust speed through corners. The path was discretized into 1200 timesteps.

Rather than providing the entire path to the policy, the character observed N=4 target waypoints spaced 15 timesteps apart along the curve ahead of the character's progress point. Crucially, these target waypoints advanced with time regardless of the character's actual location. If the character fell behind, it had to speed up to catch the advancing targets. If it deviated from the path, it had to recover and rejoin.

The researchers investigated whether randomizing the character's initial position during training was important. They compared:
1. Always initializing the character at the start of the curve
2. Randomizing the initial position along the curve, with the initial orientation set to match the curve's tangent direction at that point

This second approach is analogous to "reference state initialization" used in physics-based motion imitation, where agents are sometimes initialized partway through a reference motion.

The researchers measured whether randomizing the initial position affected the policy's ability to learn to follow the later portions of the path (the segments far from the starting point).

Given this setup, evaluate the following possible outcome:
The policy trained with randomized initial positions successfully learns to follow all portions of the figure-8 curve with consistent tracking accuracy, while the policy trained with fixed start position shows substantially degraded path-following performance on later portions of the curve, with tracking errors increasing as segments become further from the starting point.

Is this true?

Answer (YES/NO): NO